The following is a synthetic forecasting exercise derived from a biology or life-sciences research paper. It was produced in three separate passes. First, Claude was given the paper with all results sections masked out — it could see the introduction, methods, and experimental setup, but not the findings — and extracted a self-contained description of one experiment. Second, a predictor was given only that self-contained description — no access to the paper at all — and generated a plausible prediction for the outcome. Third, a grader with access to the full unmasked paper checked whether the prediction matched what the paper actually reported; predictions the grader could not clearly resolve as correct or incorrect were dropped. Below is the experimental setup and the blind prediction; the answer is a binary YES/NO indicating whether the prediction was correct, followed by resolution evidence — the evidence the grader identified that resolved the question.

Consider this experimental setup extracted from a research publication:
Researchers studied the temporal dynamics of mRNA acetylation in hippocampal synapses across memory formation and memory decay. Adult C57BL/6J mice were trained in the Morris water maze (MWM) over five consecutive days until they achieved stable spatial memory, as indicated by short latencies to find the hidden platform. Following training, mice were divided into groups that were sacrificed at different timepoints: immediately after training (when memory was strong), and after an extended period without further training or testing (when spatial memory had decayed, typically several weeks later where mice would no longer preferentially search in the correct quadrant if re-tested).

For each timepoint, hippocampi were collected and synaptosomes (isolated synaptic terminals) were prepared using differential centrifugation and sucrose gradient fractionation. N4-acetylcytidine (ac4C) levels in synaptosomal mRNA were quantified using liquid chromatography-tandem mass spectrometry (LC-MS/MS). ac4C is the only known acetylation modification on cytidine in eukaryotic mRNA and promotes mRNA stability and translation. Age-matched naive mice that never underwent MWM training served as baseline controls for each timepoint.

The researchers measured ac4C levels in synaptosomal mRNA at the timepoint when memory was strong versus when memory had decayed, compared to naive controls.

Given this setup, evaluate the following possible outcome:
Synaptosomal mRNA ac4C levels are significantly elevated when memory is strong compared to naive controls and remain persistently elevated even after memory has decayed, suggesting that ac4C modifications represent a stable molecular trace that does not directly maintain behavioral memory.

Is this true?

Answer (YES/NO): NO